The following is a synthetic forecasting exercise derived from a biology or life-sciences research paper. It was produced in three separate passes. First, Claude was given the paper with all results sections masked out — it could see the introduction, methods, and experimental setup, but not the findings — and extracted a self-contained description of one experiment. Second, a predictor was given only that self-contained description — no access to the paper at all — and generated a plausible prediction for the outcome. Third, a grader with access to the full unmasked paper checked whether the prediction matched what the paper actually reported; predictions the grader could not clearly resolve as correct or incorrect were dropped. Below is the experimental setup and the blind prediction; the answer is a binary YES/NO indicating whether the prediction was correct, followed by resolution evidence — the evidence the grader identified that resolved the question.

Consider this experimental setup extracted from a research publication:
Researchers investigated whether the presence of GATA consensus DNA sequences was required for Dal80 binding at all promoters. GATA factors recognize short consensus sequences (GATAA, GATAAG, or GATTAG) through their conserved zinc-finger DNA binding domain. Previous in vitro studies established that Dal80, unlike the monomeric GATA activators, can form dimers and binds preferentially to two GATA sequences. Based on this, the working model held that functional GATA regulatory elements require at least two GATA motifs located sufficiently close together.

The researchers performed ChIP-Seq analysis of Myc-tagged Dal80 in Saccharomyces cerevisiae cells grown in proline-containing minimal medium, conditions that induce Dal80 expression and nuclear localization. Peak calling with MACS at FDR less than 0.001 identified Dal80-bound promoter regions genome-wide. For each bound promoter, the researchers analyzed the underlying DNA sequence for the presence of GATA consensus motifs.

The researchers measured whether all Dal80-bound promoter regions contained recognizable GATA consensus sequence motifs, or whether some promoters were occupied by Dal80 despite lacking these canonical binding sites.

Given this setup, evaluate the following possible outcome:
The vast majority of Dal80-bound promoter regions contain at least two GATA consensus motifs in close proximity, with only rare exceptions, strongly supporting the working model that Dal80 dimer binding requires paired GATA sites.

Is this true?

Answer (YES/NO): NO